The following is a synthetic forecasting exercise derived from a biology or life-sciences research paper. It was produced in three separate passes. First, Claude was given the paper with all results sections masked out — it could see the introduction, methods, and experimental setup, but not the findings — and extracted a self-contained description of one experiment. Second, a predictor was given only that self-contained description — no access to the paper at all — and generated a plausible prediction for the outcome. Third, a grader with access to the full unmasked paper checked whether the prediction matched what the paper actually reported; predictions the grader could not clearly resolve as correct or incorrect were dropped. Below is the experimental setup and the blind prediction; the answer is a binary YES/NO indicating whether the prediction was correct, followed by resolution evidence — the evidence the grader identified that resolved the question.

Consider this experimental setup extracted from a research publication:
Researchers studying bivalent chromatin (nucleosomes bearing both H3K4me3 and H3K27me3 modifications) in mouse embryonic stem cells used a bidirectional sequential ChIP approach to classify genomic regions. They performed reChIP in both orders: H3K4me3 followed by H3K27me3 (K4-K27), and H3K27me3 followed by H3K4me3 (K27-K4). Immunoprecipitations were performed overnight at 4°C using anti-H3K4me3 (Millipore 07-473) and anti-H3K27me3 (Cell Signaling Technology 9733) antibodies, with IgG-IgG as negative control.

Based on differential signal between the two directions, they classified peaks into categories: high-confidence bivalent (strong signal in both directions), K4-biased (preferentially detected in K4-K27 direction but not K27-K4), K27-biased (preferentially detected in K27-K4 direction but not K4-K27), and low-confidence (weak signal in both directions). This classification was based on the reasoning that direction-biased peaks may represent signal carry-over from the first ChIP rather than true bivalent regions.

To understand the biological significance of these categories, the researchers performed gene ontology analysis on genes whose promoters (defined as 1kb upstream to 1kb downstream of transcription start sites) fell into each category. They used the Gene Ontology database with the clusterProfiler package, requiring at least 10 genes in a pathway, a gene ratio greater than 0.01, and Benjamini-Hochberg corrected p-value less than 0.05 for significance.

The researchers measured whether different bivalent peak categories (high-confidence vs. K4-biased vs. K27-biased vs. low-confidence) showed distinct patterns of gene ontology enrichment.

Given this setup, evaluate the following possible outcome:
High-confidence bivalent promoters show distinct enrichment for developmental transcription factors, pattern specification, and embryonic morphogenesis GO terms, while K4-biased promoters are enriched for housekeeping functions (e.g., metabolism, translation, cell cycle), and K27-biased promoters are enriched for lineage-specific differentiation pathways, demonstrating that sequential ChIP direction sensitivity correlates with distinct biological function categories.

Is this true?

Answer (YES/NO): NO